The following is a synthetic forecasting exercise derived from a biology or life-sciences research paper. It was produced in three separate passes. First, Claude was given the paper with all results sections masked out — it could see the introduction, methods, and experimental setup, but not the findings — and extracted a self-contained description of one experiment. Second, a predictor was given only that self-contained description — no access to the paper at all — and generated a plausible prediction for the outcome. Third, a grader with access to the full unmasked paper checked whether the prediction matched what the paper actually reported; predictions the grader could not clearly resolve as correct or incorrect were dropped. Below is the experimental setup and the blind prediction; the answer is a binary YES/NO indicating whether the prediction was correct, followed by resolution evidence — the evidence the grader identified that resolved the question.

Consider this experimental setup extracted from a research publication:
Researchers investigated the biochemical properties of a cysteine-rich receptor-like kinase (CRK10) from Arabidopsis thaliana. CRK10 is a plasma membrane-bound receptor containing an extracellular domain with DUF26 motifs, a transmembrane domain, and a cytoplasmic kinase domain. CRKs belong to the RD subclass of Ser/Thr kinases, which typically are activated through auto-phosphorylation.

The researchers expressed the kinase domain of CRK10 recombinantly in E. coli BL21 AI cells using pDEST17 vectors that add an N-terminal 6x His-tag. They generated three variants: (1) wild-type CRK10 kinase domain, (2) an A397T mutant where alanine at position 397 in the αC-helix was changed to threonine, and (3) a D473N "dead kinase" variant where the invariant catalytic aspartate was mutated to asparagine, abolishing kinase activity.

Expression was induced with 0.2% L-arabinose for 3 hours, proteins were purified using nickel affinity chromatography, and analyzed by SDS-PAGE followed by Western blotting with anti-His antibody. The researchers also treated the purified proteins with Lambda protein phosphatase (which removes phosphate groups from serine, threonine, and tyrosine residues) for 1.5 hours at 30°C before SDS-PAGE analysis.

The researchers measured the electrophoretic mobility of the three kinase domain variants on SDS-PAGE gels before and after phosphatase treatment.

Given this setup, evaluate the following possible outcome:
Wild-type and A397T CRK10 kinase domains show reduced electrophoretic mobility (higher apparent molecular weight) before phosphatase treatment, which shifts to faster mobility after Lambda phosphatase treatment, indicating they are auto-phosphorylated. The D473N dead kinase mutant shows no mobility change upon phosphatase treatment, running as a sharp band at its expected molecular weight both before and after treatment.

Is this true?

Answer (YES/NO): YES